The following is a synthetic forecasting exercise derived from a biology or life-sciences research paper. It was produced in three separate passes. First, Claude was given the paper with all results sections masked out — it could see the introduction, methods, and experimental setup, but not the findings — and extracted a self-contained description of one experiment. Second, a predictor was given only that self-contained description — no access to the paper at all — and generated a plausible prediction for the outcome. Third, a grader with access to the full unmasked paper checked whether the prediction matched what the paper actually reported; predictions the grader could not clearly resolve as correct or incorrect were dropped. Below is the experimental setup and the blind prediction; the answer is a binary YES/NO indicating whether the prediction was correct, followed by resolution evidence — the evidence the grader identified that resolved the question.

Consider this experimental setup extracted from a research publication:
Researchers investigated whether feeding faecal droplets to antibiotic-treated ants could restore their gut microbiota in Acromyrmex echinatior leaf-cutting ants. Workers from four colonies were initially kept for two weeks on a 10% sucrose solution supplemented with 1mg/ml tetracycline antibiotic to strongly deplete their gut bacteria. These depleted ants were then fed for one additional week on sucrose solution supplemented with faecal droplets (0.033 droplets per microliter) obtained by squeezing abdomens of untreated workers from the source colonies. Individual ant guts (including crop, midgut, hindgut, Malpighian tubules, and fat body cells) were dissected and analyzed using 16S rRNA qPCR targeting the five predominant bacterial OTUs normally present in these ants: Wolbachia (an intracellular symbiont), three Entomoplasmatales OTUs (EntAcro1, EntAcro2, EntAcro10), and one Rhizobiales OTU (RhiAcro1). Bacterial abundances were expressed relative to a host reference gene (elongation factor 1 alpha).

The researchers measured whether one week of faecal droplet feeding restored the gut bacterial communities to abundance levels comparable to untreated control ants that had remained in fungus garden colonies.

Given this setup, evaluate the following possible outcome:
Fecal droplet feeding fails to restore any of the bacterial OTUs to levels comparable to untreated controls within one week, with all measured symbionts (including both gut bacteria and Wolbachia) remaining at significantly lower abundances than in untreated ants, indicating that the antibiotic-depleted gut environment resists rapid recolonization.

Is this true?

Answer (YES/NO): NO